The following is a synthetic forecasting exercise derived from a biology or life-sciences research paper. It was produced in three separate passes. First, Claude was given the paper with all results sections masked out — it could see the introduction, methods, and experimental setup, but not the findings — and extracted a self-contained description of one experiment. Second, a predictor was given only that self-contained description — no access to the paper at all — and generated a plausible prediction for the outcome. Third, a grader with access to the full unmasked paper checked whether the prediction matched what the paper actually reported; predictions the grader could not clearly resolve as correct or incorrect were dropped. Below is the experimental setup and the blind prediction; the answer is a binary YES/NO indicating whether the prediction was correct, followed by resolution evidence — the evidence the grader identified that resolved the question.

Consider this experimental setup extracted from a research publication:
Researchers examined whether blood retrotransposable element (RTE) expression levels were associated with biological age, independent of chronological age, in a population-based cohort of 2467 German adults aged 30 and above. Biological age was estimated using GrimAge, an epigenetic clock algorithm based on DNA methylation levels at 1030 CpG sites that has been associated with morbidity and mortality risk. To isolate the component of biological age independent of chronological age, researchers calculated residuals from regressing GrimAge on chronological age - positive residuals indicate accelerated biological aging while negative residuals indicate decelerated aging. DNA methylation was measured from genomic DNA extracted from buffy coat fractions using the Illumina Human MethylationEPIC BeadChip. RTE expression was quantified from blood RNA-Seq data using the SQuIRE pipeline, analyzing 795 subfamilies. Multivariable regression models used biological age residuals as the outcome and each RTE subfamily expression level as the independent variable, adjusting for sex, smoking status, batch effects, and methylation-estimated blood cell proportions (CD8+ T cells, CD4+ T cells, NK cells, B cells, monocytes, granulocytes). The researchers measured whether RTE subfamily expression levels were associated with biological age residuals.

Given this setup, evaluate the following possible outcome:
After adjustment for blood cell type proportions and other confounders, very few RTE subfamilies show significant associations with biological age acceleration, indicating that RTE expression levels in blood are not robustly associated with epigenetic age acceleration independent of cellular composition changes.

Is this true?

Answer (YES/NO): YES